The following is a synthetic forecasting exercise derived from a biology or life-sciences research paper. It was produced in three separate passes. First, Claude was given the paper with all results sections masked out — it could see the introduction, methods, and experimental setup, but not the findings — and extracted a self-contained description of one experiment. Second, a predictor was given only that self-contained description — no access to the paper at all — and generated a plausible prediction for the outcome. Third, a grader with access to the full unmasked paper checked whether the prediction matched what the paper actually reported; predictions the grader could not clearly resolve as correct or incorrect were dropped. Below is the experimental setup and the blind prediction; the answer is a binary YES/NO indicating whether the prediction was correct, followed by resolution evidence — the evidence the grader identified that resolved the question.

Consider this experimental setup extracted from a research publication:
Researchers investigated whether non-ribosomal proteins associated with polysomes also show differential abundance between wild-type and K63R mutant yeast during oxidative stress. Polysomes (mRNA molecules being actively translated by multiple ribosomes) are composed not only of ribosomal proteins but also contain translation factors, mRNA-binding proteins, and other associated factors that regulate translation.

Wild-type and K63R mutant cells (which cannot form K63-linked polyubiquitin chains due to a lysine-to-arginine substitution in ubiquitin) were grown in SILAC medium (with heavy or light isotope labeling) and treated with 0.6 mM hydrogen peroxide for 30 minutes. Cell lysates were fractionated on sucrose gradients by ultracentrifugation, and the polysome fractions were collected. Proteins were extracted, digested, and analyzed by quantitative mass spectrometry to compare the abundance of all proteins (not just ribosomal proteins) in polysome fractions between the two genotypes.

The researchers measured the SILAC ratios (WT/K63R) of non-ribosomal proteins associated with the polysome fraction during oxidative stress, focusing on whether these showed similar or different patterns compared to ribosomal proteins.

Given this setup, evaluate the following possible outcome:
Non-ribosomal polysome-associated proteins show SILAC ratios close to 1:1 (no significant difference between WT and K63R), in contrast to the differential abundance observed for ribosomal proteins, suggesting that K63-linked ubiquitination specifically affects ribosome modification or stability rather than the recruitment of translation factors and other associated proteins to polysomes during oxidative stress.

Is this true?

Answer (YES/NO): NO